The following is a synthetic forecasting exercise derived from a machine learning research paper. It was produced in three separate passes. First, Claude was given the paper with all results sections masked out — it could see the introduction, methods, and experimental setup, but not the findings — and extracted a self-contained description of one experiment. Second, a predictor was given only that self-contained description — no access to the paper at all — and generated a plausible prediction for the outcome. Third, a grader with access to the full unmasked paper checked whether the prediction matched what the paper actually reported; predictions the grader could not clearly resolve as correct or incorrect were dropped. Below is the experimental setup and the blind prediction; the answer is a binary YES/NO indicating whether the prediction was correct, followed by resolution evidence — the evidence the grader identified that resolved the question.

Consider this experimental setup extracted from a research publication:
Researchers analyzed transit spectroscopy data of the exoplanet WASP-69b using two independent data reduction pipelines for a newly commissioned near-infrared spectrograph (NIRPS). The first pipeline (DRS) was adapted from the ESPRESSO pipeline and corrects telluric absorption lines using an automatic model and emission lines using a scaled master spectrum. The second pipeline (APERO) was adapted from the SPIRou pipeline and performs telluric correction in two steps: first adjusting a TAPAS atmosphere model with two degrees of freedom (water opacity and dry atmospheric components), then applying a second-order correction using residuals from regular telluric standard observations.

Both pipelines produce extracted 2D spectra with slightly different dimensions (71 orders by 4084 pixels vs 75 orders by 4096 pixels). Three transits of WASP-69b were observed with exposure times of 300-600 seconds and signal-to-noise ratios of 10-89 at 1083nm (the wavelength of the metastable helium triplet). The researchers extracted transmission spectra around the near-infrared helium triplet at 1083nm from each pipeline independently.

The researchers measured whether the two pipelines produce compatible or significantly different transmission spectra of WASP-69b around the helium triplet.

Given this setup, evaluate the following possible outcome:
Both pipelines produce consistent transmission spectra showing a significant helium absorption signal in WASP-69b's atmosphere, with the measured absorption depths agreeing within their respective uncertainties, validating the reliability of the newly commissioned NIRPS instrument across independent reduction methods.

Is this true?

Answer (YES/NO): YES